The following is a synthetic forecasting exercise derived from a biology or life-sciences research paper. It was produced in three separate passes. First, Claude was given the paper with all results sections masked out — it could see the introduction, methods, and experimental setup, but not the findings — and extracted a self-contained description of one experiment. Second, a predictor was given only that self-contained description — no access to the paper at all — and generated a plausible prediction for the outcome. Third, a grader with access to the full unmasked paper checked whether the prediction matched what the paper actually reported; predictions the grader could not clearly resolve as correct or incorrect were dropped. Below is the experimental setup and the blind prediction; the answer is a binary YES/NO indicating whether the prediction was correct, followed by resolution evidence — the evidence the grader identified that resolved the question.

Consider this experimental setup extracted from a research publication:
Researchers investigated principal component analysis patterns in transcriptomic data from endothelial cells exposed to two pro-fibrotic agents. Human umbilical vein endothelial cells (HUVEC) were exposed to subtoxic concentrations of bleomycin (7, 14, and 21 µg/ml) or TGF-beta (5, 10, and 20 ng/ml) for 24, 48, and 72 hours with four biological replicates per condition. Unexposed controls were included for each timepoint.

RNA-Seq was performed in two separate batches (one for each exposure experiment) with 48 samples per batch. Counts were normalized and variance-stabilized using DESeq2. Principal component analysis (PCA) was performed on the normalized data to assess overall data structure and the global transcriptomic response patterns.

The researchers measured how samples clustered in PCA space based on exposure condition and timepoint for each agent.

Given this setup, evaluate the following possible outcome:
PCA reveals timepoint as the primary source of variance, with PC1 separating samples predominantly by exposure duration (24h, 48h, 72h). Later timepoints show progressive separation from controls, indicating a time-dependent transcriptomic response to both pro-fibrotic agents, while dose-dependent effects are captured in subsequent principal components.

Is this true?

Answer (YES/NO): NO